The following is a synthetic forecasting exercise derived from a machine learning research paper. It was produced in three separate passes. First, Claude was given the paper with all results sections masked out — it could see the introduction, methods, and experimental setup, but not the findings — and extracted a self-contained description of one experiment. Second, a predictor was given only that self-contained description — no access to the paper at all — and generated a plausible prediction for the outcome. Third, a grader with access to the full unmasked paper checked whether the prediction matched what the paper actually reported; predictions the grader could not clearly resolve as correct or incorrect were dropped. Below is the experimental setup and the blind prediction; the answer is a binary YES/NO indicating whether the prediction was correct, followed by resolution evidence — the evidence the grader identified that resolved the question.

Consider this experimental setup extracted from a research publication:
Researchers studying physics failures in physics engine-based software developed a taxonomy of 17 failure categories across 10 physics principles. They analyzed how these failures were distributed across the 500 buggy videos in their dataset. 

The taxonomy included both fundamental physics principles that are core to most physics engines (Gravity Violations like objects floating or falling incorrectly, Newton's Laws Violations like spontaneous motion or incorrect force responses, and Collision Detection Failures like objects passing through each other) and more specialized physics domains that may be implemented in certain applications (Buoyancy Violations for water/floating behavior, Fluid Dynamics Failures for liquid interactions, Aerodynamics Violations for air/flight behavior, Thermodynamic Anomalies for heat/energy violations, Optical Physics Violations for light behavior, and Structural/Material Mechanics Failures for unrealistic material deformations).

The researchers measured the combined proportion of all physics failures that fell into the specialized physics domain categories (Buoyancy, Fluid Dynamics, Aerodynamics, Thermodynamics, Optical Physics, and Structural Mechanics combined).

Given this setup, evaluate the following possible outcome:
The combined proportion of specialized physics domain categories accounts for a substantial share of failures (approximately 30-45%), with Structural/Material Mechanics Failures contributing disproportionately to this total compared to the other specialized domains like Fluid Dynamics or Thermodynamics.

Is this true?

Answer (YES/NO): NO